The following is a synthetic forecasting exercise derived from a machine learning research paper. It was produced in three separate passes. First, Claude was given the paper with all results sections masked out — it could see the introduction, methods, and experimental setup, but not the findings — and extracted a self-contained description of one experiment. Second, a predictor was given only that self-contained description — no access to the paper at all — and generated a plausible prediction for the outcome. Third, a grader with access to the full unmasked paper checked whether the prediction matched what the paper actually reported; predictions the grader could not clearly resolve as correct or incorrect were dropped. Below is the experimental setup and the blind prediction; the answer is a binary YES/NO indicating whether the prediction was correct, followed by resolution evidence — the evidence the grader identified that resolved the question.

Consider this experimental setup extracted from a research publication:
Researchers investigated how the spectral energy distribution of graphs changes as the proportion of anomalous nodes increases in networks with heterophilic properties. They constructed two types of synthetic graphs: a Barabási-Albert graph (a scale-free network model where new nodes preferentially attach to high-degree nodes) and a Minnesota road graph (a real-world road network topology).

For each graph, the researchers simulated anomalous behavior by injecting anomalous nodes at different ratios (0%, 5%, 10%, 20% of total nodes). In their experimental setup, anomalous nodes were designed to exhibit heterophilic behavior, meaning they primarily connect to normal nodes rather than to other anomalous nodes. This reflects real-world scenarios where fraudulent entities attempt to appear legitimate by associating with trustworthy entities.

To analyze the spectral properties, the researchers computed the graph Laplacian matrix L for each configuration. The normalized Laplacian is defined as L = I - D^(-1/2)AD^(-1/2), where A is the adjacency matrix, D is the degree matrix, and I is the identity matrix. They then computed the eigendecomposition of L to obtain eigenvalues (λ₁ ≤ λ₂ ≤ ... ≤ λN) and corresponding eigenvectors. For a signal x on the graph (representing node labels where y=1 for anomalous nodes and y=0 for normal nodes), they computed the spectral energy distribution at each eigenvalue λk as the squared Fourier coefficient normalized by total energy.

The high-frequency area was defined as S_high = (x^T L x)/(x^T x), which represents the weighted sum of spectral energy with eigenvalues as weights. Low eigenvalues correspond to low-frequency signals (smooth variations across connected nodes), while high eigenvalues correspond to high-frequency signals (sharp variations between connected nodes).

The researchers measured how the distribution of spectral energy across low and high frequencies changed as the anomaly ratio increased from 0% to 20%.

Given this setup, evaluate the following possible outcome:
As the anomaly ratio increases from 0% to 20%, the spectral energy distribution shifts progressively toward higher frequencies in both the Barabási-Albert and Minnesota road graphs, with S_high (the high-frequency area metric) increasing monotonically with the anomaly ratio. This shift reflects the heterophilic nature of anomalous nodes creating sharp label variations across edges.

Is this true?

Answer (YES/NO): YES